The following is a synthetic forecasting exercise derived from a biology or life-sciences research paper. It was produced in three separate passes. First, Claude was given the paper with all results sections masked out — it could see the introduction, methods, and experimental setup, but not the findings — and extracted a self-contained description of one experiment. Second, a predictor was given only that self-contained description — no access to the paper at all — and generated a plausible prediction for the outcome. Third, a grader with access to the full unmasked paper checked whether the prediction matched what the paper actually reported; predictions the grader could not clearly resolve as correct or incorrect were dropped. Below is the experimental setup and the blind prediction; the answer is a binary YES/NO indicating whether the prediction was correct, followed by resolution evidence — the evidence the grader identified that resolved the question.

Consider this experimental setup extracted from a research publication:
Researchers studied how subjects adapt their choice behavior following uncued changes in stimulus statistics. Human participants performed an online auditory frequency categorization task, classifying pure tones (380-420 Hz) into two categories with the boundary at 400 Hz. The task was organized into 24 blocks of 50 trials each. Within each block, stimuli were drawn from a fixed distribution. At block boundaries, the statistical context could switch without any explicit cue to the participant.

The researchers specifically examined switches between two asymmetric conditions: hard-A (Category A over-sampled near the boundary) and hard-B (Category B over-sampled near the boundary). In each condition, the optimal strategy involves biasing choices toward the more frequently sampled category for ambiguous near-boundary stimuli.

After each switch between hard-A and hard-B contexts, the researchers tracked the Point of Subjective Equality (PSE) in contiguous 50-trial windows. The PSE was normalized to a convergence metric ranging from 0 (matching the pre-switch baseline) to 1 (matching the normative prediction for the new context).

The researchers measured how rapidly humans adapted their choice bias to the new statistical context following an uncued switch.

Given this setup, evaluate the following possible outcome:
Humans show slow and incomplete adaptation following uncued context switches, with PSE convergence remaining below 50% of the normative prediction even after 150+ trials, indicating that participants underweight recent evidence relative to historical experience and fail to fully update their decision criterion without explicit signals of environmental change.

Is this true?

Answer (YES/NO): NO